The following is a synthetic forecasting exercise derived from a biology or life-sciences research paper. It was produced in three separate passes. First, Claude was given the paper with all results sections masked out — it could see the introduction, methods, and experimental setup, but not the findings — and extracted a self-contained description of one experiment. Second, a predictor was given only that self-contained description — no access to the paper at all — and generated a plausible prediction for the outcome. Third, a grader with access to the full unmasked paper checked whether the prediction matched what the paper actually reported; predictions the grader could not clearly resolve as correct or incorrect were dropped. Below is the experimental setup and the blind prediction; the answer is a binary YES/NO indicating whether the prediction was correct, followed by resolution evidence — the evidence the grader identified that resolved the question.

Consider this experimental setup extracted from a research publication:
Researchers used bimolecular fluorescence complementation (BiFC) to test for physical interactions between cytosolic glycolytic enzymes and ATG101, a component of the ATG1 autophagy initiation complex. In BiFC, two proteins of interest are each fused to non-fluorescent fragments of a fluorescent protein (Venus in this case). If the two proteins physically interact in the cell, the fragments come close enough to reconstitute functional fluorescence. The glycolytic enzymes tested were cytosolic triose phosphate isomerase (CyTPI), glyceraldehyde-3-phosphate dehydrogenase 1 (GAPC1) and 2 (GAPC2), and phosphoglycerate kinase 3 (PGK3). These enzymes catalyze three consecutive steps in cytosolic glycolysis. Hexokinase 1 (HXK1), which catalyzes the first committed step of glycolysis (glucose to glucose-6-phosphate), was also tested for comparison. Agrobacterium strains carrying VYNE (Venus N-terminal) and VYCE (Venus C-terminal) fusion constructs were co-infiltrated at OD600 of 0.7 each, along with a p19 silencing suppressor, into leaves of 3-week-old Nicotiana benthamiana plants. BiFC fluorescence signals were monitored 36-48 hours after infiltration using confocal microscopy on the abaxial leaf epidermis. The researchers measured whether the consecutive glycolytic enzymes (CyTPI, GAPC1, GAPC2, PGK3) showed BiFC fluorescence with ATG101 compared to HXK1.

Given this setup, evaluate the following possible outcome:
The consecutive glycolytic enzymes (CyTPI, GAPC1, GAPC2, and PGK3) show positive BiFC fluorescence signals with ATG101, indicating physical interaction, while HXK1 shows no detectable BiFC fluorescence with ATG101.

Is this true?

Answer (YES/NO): NO